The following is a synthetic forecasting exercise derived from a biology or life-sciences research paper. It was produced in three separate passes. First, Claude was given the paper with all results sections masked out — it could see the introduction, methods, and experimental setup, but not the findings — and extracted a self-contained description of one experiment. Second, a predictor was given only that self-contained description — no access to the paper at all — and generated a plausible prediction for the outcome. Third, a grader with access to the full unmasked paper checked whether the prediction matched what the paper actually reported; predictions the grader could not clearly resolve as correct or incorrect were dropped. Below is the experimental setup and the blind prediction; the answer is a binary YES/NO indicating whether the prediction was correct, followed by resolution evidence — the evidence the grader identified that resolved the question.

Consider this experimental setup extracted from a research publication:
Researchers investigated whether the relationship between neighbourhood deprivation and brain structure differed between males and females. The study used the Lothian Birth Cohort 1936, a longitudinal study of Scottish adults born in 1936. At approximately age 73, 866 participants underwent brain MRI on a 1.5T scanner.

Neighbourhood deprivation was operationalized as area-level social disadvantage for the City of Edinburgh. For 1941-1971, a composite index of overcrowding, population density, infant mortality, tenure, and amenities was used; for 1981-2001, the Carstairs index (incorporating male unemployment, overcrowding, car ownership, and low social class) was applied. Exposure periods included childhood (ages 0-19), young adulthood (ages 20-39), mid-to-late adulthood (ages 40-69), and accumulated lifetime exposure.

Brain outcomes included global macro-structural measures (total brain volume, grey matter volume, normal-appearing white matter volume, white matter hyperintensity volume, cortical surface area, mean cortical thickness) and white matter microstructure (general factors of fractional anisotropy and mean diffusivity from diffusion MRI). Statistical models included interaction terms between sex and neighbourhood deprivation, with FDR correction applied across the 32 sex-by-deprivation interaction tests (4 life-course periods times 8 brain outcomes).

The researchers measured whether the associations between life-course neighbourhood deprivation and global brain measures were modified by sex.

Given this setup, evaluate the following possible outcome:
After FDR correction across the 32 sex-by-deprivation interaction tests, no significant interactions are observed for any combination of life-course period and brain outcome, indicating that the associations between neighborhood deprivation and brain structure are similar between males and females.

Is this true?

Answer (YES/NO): YES